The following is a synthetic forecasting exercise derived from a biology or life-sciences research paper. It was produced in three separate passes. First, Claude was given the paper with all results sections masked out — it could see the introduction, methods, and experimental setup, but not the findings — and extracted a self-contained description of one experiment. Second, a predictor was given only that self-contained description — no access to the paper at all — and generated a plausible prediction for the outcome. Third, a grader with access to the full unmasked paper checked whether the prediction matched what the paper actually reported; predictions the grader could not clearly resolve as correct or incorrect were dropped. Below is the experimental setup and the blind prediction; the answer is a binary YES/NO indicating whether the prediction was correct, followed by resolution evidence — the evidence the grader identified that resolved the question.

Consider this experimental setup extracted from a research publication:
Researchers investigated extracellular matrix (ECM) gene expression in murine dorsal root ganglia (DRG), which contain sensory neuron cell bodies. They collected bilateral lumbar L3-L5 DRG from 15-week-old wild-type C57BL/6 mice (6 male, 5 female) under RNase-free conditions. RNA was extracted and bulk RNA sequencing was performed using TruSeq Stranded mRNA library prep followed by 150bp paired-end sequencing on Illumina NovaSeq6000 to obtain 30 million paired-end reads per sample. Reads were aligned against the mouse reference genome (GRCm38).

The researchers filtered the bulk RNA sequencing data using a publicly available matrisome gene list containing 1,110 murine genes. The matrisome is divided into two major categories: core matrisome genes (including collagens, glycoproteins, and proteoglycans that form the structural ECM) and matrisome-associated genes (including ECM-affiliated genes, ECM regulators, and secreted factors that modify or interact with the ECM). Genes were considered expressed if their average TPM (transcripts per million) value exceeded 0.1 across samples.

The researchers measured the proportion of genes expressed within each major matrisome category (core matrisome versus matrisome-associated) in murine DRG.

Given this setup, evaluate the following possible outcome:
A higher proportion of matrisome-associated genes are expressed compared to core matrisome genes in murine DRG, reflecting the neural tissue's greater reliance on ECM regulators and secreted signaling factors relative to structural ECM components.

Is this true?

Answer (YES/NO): NO